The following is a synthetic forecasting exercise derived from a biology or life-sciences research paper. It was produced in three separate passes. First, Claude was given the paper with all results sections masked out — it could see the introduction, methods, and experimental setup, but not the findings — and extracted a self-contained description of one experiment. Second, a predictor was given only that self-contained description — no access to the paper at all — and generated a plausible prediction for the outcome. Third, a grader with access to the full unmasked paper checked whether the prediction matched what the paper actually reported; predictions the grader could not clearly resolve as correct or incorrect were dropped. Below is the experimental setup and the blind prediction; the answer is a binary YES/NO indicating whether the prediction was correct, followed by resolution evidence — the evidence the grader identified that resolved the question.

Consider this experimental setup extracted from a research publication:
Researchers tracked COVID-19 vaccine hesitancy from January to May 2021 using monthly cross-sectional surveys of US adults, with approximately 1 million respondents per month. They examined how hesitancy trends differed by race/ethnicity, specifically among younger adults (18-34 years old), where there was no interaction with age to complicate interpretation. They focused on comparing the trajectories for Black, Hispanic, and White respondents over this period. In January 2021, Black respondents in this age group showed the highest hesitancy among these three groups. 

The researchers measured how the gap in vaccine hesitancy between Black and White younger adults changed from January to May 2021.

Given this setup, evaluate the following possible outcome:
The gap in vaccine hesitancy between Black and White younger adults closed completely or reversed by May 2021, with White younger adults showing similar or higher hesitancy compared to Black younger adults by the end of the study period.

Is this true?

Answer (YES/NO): NO